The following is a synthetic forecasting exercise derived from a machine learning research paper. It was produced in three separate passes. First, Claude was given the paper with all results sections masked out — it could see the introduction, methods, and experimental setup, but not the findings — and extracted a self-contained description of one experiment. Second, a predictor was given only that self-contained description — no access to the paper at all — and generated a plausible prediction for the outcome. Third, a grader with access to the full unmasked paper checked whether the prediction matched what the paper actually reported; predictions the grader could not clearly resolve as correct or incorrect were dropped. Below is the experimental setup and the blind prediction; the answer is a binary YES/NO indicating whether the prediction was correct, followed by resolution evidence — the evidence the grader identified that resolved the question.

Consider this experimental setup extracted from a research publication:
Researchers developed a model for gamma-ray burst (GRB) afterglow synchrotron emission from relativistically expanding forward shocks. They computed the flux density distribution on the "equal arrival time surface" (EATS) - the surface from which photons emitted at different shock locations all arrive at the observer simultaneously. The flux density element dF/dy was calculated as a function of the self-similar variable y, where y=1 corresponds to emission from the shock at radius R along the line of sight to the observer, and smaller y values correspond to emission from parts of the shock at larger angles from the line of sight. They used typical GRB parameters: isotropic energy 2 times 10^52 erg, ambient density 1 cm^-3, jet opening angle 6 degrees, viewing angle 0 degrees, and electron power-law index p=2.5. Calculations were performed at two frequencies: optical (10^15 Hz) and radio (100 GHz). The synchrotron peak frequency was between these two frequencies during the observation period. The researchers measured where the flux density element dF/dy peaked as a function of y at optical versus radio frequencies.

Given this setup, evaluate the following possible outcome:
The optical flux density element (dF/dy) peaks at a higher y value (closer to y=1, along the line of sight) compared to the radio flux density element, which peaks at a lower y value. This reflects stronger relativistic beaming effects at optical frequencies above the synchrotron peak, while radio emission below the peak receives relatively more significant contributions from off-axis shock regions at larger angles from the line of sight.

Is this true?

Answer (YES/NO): NO